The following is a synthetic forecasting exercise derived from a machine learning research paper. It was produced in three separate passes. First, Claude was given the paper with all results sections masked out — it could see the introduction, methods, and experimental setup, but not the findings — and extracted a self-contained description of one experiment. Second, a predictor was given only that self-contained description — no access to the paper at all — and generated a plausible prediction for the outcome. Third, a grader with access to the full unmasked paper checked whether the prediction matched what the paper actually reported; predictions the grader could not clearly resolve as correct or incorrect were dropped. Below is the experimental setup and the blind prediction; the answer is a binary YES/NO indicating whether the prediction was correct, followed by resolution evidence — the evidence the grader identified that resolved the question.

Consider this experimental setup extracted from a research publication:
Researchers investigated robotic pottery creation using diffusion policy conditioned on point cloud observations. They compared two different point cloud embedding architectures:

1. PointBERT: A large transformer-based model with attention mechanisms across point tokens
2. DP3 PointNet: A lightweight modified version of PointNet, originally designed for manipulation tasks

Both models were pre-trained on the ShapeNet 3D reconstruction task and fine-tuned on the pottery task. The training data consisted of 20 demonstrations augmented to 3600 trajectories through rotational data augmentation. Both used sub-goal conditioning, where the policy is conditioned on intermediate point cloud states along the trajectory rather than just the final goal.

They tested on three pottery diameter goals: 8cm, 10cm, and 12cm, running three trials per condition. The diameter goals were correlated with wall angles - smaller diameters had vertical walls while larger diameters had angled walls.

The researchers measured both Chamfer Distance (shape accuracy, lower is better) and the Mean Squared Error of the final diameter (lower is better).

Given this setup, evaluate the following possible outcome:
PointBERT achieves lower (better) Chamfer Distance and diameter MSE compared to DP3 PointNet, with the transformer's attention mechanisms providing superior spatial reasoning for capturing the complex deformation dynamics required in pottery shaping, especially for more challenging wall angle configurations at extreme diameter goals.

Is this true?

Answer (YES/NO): NO